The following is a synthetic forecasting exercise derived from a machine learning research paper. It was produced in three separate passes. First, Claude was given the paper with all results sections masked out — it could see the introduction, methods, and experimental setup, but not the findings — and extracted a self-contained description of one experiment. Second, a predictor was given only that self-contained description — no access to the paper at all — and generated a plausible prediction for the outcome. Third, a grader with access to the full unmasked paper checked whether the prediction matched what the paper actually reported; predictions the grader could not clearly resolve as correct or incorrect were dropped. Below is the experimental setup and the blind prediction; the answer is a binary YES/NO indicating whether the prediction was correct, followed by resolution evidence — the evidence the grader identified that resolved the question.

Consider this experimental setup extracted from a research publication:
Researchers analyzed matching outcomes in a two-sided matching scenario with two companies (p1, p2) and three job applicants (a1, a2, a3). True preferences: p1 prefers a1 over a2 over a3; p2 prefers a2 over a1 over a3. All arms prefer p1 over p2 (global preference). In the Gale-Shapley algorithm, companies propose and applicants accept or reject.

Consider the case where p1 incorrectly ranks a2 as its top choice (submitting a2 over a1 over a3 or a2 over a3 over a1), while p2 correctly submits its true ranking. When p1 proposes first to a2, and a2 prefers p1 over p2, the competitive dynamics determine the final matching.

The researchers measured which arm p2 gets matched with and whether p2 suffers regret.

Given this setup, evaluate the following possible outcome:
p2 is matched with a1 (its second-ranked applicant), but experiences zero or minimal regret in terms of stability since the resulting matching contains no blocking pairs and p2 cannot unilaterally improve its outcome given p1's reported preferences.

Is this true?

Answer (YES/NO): NO